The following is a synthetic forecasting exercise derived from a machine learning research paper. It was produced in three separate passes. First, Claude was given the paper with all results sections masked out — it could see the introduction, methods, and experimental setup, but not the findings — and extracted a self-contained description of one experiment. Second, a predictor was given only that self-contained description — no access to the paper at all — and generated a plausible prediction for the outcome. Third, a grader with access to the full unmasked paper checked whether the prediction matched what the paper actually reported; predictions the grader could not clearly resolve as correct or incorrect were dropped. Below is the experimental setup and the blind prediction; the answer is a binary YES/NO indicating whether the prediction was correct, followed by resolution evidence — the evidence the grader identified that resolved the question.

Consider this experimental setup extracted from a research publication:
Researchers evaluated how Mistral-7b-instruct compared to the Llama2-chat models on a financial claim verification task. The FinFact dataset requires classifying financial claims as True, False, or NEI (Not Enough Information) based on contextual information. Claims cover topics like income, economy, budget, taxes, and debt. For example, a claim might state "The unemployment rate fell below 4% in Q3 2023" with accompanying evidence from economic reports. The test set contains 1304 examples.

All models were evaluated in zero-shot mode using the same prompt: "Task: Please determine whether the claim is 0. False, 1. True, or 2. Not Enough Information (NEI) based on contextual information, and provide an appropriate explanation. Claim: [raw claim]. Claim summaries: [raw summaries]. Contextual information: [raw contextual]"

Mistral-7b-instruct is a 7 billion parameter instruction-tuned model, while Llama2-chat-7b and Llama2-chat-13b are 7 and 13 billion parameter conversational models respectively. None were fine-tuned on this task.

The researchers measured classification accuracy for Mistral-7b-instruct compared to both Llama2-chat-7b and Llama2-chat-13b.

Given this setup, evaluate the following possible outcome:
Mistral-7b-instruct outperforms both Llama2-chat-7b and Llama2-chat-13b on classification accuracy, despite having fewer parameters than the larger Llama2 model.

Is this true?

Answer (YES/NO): YES